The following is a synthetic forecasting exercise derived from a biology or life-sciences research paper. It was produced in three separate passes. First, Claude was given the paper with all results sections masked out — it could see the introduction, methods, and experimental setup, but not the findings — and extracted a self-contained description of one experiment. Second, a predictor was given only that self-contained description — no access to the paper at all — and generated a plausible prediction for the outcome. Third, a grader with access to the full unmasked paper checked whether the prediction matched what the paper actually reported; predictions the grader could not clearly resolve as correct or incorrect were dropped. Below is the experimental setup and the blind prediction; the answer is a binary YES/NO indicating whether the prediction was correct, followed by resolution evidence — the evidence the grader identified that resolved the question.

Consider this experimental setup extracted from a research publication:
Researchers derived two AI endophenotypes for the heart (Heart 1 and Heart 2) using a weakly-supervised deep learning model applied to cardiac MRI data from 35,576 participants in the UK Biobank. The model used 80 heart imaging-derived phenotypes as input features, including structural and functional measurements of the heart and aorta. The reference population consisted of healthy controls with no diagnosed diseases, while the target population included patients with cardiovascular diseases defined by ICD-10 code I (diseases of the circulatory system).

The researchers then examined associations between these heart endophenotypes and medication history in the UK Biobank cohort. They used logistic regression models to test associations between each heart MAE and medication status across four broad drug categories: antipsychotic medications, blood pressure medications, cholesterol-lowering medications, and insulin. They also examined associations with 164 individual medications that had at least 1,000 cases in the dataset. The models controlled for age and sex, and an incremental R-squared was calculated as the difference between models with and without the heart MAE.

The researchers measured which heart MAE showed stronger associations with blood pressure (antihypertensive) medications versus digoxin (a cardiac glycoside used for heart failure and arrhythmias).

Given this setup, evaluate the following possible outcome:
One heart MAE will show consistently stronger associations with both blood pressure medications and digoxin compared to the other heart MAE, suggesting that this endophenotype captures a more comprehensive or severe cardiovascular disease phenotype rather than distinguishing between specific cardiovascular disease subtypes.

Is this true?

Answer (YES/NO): NO